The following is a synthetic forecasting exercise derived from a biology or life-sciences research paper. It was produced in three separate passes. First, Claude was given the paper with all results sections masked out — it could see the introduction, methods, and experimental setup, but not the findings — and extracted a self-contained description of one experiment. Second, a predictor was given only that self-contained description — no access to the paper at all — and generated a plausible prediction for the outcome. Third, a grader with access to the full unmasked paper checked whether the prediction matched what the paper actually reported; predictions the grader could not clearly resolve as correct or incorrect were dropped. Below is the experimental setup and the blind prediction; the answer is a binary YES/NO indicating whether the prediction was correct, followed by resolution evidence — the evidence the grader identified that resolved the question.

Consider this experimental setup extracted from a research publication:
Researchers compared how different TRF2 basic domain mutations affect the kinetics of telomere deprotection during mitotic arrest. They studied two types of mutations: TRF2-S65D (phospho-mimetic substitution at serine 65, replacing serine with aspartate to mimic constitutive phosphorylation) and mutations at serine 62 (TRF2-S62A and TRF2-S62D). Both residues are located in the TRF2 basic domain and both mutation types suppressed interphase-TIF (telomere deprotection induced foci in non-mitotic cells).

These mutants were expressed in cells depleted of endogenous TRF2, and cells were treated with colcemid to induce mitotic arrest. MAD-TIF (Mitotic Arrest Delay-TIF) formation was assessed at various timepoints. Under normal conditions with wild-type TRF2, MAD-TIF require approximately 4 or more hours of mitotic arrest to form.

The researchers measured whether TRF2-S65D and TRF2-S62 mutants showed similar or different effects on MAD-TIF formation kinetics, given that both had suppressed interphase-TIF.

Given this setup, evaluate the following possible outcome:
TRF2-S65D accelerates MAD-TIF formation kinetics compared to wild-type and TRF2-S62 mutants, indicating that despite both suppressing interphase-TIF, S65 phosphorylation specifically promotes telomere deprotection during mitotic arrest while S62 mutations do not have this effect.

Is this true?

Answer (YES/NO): NO